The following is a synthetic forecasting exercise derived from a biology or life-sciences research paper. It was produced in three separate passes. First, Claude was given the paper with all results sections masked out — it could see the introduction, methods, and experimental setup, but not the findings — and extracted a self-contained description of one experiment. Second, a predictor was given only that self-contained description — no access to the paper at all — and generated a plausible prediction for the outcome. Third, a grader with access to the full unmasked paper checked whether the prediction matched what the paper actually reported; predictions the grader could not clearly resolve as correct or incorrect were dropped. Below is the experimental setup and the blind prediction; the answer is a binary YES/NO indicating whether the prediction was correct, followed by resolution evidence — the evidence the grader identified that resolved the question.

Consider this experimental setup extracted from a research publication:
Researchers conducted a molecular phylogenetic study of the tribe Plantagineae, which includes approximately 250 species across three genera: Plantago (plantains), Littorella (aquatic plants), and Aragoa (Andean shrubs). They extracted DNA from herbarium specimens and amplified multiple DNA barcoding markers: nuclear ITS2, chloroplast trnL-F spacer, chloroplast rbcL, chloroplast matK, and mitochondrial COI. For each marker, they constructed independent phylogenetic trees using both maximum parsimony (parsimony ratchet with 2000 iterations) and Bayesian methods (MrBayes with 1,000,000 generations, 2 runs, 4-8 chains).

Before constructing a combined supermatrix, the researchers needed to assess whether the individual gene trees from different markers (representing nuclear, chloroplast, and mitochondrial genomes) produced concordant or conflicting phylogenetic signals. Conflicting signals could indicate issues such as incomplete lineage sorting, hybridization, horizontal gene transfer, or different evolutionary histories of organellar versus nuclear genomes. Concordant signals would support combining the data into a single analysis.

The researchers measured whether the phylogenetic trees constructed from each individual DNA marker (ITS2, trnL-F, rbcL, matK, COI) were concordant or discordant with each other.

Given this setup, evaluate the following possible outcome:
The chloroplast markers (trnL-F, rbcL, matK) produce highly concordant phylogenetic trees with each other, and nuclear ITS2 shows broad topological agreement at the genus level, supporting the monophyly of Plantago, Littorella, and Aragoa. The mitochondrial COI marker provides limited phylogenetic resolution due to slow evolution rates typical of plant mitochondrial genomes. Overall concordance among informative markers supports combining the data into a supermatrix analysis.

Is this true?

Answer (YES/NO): NO